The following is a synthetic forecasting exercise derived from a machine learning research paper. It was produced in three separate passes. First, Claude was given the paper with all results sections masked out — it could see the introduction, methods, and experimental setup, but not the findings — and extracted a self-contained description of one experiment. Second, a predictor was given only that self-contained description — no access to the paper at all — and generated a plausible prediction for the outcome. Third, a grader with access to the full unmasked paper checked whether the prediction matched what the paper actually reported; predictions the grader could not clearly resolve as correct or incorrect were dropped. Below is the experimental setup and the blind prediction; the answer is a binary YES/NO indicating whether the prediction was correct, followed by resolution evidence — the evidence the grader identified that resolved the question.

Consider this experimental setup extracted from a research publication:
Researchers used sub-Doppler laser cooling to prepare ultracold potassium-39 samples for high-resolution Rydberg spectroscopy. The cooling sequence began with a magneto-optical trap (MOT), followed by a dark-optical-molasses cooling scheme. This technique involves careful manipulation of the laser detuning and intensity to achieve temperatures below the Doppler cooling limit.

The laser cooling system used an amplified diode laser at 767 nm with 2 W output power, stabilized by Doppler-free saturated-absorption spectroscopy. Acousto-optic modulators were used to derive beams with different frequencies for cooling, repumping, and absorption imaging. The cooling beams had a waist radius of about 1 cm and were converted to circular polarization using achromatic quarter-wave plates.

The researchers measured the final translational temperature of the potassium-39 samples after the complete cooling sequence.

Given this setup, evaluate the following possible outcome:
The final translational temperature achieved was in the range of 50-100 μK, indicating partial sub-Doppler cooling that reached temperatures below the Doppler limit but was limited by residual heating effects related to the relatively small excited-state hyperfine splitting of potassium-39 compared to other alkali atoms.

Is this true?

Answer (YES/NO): NO